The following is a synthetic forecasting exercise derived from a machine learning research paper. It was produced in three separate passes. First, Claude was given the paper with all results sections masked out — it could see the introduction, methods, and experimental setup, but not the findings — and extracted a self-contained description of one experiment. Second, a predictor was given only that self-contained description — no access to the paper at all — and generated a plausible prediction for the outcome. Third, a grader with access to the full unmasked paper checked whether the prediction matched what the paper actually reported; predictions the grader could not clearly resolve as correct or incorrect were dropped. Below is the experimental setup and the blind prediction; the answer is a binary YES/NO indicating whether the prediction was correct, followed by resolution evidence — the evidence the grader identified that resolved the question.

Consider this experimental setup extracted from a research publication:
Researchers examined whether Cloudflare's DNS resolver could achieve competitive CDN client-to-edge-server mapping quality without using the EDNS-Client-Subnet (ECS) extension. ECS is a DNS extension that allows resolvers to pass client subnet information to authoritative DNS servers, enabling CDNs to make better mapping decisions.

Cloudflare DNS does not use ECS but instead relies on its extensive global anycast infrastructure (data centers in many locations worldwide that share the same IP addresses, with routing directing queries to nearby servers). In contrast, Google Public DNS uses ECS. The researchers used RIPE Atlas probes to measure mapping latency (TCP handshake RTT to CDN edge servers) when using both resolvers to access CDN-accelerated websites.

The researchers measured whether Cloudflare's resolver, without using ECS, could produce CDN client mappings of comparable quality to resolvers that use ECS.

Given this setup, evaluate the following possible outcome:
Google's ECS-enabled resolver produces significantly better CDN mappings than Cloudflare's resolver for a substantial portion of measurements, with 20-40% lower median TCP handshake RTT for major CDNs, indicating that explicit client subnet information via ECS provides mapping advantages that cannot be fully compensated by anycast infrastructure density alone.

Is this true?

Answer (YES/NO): NO